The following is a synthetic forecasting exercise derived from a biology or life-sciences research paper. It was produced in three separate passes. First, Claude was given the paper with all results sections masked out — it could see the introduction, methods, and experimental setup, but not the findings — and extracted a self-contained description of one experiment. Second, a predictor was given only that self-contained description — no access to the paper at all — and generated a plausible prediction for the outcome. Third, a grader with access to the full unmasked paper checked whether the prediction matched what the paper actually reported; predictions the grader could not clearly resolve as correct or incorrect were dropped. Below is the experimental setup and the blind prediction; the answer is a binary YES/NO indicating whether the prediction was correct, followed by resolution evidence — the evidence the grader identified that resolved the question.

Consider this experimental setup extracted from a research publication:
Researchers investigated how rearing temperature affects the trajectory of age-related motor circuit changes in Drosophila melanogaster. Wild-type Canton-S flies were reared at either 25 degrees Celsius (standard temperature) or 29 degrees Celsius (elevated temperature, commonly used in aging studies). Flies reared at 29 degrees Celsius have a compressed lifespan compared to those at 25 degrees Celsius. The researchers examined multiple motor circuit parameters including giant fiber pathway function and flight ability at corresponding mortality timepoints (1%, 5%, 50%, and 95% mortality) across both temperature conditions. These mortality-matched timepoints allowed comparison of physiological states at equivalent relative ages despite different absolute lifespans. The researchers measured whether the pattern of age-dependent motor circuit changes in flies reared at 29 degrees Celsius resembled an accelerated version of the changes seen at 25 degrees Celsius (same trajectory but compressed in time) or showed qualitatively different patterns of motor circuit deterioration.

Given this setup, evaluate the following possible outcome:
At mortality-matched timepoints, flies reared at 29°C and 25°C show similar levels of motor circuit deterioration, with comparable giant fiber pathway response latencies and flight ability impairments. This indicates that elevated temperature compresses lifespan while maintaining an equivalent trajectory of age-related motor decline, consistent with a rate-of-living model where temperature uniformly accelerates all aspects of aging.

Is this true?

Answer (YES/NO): NO